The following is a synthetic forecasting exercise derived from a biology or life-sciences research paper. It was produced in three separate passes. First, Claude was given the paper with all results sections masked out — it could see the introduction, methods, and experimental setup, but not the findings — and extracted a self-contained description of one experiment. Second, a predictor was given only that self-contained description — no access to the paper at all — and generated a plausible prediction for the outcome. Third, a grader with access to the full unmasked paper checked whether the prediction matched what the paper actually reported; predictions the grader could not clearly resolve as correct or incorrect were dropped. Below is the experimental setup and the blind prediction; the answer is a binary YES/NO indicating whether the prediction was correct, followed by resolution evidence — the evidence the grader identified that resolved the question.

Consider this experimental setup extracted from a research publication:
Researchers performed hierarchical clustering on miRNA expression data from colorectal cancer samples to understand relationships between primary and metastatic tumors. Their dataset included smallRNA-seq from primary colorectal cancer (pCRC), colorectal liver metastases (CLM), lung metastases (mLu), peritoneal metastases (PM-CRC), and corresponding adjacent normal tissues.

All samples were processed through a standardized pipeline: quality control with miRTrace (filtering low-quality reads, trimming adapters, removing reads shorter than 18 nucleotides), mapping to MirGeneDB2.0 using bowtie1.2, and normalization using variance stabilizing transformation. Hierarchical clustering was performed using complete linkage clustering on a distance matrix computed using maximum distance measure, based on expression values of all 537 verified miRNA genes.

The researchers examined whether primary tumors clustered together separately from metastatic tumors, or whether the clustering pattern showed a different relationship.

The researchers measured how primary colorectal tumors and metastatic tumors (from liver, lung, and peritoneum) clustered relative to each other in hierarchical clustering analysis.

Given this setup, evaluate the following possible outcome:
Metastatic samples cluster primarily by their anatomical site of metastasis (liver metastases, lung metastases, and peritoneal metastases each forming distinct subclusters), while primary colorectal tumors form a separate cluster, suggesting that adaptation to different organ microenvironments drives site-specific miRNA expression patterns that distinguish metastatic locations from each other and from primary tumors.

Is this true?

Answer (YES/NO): NO